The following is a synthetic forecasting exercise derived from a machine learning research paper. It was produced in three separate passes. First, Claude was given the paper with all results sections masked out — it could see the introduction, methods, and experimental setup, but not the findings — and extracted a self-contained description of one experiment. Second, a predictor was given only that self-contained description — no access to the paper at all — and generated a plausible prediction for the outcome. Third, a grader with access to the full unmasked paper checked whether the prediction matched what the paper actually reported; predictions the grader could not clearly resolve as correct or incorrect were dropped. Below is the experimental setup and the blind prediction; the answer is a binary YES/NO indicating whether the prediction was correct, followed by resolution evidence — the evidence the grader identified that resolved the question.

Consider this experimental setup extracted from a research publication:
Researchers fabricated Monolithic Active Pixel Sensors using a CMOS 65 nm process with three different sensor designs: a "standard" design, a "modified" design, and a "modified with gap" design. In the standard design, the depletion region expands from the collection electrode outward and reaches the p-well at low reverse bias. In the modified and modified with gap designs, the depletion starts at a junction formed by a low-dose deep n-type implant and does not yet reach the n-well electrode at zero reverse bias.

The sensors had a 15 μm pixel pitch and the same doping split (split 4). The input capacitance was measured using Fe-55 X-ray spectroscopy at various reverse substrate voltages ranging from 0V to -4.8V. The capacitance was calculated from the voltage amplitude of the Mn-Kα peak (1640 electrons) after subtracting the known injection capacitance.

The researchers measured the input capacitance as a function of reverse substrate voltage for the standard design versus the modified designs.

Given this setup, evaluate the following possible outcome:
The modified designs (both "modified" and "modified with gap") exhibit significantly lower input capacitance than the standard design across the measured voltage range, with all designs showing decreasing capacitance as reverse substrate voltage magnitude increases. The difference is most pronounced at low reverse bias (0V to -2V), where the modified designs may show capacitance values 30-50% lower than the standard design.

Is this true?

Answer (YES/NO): NO